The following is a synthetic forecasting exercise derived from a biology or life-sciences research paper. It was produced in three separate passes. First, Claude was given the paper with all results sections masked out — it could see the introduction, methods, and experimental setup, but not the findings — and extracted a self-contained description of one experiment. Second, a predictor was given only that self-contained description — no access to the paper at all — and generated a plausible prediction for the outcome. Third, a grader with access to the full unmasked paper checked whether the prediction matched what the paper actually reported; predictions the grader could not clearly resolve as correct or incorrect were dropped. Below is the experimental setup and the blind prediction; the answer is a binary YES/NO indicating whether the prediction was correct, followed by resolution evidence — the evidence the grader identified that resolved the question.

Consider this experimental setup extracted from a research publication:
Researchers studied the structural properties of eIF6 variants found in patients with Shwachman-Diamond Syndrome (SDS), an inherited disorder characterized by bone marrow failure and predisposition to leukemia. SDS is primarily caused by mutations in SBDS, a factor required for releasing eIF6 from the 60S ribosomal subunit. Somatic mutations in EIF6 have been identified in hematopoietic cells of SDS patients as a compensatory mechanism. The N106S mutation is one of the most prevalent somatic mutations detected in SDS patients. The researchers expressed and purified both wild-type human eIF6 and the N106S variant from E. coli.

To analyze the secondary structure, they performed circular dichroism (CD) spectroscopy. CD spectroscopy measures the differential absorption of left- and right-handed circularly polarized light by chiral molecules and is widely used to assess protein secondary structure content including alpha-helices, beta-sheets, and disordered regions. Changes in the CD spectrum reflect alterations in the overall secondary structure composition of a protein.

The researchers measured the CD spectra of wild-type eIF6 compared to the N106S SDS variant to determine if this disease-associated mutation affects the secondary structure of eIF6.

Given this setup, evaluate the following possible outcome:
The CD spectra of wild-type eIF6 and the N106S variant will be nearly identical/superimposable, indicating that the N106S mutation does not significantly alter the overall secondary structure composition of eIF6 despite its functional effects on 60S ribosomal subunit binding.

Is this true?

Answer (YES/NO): NO